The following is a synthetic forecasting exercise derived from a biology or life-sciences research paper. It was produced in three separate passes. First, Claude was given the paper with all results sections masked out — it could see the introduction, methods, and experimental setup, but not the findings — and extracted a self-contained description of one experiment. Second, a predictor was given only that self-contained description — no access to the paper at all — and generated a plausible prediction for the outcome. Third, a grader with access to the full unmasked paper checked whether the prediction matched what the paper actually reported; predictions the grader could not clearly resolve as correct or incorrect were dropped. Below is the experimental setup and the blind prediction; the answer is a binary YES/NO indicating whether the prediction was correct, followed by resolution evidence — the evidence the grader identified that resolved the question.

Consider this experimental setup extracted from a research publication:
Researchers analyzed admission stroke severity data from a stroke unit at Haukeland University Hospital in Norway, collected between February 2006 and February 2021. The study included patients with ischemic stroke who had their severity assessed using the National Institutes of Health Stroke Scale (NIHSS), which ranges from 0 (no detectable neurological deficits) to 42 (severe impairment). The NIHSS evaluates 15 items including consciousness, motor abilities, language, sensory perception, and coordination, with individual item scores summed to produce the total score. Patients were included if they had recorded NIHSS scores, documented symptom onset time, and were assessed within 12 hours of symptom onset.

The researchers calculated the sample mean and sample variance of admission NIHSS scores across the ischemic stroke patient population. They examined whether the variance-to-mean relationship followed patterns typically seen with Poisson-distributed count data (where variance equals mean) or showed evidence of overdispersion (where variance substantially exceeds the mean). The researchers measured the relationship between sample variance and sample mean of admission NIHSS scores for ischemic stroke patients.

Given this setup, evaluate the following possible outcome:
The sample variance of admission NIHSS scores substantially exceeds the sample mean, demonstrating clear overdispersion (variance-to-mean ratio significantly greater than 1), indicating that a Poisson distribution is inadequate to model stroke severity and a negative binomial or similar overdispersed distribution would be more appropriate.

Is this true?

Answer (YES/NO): YES